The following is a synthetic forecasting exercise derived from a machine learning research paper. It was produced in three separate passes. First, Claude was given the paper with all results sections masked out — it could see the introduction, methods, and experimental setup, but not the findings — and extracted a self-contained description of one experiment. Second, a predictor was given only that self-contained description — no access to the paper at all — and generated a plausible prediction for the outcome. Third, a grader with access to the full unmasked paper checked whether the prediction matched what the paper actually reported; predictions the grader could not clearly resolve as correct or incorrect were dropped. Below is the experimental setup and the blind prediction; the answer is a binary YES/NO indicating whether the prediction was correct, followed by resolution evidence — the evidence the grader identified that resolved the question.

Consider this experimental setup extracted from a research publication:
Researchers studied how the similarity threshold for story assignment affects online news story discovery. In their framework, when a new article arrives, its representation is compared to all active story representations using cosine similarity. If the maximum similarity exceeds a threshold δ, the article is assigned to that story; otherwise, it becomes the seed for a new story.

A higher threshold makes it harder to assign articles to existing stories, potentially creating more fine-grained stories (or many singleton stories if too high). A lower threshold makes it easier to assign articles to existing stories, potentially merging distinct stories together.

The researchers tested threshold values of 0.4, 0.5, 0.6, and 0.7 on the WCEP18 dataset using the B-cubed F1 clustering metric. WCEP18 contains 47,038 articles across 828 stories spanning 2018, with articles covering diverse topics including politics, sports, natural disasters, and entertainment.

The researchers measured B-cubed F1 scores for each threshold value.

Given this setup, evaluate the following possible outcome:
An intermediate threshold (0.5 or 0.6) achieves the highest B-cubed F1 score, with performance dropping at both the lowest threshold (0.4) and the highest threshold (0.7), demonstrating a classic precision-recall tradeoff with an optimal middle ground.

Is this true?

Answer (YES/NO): YES